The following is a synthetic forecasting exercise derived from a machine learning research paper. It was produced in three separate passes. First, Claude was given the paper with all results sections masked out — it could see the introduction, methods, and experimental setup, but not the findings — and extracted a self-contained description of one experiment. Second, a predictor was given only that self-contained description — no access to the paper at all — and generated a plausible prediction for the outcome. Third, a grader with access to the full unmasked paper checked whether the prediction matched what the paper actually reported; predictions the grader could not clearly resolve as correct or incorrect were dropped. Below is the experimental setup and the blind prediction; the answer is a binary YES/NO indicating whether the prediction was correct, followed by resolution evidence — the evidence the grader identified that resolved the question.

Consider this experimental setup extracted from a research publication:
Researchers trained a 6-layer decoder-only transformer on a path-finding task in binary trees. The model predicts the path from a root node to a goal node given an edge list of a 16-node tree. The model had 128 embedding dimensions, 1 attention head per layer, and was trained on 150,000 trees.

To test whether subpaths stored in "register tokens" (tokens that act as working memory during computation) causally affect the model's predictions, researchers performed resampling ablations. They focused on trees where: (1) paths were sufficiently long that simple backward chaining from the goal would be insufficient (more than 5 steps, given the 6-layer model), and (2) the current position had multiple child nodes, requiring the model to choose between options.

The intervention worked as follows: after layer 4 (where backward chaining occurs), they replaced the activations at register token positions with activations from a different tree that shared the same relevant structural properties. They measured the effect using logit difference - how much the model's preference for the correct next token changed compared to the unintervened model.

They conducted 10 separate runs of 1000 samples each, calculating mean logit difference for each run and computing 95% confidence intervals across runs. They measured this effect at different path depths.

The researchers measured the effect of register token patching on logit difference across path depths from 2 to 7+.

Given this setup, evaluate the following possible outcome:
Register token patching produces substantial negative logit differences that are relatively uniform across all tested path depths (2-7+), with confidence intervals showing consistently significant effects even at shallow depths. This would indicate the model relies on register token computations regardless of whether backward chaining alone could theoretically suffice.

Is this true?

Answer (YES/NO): NO